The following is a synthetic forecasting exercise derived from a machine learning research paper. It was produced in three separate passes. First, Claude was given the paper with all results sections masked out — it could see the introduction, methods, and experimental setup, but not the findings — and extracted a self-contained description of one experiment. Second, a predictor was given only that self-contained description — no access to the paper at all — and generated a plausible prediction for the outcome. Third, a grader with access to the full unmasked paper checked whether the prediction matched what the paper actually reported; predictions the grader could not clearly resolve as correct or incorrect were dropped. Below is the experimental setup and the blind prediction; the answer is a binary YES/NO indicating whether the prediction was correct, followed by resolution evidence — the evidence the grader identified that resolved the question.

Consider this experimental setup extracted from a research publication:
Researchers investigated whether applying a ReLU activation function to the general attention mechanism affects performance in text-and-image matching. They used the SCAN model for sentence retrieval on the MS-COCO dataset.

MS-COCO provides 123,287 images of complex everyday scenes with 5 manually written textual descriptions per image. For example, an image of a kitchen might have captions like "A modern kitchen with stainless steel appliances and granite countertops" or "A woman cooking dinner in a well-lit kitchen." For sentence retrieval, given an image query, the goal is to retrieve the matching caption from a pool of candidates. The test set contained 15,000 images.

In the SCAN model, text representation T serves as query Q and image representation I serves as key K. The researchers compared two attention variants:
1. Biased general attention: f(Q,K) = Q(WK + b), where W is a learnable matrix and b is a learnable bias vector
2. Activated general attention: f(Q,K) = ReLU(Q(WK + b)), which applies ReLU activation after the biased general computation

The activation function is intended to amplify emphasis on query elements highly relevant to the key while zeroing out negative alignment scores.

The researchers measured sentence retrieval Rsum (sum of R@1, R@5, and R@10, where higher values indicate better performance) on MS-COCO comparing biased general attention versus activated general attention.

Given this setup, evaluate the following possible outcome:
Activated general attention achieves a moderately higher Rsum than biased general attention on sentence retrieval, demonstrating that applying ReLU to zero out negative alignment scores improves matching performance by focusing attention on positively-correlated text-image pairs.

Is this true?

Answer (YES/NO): NO